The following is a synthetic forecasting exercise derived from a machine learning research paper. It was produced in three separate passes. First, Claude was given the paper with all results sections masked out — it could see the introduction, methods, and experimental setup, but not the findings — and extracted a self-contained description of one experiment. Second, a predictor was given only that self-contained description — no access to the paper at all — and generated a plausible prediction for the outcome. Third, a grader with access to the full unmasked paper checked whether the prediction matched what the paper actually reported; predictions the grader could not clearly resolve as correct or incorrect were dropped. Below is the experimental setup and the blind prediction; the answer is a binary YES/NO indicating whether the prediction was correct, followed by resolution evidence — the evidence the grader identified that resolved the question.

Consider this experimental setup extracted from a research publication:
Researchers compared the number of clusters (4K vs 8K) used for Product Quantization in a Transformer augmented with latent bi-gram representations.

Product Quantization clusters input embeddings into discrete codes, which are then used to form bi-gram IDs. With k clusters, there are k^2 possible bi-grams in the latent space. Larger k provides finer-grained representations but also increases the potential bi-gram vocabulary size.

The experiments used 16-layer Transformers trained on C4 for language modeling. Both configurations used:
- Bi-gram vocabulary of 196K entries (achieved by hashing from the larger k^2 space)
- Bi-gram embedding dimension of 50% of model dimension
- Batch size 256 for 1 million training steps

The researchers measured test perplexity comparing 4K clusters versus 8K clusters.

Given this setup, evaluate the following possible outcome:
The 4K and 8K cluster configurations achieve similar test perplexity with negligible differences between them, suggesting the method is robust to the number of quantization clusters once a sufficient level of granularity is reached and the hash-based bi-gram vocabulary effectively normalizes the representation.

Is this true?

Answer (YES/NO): YES